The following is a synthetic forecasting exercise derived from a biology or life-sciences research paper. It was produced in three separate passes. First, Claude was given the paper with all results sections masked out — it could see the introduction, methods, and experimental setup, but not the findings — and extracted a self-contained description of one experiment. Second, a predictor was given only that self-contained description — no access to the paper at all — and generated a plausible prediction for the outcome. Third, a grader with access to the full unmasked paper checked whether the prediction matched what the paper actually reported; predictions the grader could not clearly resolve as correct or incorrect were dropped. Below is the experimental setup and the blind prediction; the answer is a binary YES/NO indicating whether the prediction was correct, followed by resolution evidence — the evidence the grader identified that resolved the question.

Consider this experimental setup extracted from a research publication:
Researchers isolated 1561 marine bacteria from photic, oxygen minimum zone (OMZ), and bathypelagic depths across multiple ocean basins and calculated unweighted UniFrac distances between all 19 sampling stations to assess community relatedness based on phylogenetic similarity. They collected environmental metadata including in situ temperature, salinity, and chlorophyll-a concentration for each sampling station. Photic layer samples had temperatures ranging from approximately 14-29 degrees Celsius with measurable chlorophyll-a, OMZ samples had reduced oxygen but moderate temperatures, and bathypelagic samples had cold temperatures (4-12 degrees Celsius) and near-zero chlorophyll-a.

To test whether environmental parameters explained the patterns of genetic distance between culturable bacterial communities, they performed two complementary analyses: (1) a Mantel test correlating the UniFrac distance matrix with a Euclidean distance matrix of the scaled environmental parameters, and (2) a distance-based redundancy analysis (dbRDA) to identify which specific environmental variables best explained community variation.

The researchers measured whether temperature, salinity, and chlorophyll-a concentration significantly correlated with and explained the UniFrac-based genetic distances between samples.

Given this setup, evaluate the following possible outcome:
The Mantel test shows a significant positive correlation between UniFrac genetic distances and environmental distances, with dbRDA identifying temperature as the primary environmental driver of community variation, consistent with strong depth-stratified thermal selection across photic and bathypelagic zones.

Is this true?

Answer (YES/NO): NO